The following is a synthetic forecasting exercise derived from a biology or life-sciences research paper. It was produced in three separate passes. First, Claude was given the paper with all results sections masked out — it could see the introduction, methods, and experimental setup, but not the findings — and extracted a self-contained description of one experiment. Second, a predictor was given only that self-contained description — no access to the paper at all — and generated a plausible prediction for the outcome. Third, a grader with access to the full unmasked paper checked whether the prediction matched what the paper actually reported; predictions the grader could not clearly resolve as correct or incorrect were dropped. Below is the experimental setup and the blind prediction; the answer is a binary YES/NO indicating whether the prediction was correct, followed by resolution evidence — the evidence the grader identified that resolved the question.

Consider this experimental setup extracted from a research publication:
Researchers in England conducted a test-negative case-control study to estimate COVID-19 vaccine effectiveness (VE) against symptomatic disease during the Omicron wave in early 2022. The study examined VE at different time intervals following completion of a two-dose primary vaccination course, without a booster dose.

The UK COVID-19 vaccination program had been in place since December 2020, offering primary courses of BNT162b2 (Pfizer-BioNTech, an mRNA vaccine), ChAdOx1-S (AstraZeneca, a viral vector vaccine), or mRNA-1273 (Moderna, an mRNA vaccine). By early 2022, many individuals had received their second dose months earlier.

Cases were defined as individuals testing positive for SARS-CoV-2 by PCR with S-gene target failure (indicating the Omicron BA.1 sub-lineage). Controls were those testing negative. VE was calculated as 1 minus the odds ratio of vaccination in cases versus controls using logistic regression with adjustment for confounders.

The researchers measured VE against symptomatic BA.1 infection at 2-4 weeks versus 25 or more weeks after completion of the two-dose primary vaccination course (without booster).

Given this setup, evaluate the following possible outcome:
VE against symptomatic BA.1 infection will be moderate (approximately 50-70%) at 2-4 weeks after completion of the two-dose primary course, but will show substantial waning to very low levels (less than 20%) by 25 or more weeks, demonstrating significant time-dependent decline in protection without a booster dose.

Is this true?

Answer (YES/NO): YES